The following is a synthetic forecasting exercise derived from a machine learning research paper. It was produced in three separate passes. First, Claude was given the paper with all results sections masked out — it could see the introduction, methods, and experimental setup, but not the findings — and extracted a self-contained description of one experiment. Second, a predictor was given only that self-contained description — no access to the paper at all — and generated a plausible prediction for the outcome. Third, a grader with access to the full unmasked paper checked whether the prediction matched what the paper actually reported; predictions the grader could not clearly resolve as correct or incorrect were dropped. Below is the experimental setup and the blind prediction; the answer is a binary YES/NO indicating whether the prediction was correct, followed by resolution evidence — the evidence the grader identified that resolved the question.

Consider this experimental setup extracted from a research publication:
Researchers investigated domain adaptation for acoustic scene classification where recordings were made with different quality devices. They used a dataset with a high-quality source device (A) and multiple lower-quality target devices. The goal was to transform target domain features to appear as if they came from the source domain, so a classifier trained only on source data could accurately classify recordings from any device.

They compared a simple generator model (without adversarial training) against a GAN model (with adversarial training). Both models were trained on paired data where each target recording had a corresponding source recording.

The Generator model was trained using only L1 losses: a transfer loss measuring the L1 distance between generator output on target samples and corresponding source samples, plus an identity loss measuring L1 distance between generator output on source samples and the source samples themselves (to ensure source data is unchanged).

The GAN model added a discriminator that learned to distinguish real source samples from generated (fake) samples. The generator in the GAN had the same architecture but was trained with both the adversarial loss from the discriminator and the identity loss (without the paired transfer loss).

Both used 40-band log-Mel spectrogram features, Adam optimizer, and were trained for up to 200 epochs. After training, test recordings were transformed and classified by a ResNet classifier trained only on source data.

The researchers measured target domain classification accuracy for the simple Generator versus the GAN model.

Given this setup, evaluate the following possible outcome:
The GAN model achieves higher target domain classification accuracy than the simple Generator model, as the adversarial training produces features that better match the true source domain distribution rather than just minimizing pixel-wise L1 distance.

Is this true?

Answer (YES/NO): YES